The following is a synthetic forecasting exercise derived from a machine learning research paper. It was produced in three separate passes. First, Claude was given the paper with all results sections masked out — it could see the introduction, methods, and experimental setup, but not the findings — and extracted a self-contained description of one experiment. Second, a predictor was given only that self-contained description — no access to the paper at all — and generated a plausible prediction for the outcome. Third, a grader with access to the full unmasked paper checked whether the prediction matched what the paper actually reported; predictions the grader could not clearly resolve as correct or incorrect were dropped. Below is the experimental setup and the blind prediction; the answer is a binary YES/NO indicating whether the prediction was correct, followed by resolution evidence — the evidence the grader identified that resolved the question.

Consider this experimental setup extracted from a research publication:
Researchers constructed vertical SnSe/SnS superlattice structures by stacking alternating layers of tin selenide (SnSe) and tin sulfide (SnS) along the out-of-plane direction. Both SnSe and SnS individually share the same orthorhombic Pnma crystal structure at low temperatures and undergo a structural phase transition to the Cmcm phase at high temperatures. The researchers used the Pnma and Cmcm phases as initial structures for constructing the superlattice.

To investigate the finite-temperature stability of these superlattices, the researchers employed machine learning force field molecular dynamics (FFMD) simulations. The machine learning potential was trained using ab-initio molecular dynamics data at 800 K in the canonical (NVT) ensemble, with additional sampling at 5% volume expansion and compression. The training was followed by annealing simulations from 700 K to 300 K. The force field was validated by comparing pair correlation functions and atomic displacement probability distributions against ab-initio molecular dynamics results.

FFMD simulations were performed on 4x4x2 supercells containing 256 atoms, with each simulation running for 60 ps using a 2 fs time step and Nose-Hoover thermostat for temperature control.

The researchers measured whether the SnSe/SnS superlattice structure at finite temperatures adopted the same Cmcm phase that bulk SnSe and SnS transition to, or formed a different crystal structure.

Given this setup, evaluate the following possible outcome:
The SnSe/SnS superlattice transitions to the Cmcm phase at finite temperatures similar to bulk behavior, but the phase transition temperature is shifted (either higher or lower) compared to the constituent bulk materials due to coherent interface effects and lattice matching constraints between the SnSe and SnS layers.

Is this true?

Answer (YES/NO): NO